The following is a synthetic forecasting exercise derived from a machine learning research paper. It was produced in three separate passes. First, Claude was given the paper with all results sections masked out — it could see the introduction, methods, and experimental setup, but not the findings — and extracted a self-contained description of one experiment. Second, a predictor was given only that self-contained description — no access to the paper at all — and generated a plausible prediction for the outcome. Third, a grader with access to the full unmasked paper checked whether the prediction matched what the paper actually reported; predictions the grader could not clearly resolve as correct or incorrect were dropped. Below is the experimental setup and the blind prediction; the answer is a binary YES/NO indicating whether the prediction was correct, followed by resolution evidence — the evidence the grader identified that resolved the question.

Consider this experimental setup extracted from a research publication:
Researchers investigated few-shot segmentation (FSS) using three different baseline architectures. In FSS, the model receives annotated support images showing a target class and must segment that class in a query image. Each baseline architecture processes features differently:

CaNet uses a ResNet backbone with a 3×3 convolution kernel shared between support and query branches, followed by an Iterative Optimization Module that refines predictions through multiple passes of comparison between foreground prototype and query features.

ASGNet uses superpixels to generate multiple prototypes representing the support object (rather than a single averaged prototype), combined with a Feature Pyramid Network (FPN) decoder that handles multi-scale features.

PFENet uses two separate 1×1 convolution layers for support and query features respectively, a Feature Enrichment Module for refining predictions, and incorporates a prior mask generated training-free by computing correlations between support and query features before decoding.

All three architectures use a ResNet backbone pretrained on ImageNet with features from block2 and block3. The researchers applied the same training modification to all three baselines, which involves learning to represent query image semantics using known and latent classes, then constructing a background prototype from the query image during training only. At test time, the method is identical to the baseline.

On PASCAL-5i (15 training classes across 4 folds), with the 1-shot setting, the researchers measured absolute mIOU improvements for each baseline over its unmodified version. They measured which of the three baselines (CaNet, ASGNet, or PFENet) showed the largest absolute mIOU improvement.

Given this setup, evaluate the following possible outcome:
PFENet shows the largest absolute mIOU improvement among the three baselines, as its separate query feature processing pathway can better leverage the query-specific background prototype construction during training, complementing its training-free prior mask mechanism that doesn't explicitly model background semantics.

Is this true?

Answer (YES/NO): YES